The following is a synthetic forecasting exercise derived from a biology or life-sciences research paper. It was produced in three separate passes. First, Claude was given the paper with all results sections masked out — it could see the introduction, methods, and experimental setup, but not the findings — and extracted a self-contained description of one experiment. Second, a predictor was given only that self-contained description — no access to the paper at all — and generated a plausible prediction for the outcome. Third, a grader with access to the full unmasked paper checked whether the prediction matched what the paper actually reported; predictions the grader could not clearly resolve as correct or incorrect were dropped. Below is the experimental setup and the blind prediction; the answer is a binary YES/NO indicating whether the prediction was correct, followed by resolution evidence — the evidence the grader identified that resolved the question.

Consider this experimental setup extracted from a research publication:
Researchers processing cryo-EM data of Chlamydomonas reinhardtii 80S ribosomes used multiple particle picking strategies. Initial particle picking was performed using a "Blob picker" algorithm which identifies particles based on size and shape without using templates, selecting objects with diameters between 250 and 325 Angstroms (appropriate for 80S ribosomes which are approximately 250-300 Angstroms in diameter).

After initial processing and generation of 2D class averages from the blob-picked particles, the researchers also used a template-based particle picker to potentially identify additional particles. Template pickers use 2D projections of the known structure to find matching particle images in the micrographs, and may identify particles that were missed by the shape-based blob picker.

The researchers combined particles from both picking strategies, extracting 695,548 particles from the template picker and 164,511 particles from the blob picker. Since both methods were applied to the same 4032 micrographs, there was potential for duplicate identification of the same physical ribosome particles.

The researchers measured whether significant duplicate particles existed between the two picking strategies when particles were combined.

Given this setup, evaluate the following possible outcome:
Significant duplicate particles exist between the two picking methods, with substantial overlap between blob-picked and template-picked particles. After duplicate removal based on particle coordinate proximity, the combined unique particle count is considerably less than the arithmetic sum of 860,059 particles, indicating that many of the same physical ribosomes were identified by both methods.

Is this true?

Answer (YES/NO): YES